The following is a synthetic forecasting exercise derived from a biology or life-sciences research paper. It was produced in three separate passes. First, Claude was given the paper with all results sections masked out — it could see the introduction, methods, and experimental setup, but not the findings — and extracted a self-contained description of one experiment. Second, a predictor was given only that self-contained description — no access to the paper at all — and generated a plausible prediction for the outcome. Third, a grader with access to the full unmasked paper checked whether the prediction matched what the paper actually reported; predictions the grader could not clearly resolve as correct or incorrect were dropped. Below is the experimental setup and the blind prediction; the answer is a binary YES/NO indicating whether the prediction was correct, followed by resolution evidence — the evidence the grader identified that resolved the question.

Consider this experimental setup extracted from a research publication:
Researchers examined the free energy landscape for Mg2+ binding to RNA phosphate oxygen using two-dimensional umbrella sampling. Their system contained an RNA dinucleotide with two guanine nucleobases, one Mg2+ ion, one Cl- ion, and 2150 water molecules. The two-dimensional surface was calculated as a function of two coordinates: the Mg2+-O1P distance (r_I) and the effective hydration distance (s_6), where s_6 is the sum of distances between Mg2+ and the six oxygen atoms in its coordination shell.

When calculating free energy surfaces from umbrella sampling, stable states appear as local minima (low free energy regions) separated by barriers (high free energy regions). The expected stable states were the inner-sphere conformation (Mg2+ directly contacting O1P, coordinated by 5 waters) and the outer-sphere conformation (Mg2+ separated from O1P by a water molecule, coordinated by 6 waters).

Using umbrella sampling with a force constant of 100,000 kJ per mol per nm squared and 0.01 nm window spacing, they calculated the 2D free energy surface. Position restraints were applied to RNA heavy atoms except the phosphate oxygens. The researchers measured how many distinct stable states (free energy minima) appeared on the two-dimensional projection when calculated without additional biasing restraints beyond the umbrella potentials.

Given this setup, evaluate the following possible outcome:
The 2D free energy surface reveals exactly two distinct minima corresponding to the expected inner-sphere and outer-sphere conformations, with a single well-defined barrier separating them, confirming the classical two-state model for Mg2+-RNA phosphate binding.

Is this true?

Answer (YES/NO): NO